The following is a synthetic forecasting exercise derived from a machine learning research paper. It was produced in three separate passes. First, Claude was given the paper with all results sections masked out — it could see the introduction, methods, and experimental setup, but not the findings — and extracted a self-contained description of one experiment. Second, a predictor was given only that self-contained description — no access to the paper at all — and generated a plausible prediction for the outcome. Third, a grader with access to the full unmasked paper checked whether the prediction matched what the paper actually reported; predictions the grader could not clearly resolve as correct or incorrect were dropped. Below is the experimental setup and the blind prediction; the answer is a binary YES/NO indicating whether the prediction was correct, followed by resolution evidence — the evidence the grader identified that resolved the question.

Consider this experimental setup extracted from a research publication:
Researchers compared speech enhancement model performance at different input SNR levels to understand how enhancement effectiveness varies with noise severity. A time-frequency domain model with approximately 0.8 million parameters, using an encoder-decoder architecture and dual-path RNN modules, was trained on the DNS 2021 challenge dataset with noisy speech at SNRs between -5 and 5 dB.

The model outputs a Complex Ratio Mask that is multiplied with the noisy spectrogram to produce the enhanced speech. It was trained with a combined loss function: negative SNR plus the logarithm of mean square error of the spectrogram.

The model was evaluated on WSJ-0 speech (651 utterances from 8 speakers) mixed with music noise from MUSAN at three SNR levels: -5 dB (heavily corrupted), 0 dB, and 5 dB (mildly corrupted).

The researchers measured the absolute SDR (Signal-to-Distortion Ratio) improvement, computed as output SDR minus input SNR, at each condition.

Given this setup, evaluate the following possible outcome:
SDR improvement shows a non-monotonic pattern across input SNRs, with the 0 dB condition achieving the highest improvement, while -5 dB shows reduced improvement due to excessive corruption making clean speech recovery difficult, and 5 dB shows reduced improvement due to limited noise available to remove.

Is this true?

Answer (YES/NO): NO